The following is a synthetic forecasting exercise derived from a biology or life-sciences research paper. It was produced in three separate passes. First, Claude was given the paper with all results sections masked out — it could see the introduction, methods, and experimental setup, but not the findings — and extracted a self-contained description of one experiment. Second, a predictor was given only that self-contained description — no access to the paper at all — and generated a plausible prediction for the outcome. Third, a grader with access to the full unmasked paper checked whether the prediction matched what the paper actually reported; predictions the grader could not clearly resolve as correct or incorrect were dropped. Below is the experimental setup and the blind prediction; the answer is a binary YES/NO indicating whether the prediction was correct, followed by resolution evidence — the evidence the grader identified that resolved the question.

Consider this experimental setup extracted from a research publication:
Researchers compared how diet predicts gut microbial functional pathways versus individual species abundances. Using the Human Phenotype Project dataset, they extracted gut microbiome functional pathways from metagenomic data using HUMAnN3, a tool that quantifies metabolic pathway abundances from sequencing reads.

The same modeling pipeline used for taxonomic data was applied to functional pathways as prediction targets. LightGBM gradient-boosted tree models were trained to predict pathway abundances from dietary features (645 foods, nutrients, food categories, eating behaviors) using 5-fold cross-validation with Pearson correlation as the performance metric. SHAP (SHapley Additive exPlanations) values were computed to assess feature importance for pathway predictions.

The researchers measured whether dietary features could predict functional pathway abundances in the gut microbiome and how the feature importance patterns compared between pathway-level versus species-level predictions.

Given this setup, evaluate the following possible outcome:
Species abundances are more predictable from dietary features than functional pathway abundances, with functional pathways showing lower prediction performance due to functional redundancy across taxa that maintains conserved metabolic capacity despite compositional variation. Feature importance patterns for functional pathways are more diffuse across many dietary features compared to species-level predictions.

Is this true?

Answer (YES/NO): NO